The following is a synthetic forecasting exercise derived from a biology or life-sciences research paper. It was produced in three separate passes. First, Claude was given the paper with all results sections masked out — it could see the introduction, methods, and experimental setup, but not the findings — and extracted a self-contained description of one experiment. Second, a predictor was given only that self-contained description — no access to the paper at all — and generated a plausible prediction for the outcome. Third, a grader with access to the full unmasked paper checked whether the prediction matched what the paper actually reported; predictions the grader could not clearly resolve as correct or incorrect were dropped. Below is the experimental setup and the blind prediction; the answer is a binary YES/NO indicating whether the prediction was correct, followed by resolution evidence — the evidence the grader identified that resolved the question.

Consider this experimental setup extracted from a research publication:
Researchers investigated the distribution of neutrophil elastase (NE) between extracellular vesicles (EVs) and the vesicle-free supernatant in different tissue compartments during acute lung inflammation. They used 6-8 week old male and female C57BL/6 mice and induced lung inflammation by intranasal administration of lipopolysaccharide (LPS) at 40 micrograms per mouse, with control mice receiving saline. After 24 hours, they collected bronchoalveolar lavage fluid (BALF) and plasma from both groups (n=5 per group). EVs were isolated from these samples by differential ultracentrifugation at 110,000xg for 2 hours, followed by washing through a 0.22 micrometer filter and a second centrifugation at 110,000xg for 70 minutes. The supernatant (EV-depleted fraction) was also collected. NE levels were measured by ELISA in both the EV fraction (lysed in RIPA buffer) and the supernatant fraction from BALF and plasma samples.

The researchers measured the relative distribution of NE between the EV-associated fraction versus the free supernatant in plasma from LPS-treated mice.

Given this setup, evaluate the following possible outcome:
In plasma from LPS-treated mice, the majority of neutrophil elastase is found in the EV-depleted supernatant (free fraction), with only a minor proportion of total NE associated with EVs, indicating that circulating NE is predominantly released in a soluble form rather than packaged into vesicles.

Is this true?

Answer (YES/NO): NO